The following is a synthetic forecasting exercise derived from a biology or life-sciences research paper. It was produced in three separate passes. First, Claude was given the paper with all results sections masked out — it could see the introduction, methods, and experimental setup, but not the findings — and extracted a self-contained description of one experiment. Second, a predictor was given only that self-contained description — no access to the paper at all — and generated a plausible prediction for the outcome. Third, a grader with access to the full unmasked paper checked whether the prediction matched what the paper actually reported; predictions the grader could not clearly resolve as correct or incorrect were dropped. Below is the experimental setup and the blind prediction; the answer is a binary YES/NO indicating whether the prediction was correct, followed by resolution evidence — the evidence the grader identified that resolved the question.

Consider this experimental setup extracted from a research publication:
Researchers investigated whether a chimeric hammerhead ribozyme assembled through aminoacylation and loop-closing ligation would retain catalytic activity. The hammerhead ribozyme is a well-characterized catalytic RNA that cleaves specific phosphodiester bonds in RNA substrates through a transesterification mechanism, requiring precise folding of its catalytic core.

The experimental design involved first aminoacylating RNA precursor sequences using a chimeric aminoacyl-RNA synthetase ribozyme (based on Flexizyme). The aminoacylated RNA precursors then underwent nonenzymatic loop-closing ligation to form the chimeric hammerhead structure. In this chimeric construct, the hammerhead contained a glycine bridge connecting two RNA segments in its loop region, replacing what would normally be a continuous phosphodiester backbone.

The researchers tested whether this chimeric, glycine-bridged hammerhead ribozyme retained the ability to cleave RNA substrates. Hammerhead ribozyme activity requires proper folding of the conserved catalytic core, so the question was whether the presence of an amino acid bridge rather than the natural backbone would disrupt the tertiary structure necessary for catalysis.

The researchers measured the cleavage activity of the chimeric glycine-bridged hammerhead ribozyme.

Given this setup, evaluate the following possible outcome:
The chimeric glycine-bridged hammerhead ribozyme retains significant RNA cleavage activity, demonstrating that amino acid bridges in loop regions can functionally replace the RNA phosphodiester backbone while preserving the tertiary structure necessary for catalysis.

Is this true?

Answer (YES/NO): YES